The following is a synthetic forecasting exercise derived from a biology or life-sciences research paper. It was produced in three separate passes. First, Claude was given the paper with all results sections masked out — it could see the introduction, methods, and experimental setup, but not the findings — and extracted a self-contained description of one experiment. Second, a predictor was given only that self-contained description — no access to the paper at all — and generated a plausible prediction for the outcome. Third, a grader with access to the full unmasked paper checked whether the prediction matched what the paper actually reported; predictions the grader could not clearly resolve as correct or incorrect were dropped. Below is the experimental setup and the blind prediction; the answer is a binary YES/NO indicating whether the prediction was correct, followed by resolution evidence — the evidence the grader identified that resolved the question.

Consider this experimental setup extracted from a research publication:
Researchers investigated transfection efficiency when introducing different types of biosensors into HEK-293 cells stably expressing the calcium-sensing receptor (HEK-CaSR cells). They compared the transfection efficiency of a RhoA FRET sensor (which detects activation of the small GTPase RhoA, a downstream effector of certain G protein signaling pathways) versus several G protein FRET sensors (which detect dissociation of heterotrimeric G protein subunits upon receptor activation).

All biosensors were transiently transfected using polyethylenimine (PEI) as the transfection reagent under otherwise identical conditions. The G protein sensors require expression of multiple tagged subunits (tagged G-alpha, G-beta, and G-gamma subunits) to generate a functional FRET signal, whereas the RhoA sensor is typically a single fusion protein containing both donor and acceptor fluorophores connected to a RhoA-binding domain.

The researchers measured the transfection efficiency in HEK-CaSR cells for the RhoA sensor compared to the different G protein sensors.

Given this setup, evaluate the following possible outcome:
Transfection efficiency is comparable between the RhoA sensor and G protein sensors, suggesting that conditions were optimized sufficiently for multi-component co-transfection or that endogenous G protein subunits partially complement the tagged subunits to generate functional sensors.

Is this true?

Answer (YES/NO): NO